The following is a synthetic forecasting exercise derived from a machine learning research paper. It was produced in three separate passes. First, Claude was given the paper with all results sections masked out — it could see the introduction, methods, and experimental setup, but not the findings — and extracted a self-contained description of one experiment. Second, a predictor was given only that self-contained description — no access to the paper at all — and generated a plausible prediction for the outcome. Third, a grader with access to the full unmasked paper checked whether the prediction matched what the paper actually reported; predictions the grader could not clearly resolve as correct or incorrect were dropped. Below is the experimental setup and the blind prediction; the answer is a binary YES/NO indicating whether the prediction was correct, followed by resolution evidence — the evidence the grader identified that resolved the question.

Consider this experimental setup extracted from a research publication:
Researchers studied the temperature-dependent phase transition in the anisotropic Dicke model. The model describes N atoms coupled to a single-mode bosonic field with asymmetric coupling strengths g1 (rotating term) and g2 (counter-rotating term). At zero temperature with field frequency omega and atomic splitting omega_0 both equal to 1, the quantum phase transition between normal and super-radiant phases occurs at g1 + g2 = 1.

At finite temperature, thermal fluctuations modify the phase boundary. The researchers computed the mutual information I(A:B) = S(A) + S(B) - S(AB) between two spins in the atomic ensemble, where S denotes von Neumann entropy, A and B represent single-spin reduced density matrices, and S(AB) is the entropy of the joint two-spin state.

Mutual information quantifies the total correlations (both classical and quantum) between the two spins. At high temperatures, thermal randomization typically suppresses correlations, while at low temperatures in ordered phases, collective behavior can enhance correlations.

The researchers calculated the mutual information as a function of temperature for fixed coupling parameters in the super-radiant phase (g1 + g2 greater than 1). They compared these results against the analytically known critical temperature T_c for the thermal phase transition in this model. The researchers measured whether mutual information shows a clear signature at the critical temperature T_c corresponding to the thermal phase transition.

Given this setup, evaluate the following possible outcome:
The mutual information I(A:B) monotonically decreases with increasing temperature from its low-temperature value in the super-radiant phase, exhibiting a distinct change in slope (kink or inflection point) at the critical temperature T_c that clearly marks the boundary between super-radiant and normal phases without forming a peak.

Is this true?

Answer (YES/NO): YES